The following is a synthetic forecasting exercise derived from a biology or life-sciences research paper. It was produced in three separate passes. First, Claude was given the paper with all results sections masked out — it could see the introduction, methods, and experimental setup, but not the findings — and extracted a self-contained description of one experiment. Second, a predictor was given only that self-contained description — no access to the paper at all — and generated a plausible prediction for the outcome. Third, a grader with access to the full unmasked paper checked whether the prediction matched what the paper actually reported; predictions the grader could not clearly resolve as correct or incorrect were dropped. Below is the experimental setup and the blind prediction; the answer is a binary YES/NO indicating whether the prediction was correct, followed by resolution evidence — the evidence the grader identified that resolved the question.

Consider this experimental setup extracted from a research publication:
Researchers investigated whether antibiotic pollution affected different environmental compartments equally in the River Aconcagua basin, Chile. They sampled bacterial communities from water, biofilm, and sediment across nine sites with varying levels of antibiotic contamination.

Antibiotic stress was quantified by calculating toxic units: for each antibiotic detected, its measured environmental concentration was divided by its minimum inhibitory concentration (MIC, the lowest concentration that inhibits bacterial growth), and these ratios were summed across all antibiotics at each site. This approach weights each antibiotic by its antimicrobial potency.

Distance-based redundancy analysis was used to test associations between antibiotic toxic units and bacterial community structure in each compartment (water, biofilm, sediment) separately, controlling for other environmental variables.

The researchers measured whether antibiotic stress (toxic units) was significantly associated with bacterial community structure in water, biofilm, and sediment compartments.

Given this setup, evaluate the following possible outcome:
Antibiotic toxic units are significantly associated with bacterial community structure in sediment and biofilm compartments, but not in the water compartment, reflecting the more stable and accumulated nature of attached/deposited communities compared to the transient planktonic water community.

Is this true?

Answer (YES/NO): NO